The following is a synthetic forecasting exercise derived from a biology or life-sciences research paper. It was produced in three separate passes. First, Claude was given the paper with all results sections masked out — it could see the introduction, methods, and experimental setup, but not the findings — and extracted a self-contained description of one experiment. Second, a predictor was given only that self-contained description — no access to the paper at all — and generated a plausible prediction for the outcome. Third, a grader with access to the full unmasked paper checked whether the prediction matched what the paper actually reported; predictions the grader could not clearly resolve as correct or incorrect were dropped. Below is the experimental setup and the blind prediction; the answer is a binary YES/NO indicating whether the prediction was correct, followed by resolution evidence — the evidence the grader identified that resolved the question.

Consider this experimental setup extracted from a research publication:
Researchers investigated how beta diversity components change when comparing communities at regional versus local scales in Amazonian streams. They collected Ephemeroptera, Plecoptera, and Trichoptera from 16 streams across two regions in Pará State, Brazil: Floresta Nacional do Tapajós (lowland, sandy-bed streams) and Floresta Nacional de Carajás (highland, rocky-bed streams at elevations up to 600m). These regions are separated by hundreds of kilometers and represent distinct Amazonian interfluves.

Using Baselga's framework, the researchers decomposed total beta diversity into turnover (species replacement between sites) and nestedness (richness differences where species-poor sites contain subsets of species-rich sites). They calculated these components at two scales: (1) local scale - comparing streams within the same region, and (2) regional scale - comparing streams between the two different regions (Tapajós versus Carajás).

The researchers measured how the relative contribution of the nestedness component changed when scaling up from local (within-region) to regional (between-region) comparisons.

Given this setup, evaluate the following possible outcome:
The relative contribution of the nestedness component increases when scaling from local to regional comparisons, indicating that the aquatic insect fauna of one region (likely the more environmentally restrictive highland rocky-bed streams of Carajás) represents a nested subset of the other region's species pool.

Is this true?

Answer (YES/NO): NO